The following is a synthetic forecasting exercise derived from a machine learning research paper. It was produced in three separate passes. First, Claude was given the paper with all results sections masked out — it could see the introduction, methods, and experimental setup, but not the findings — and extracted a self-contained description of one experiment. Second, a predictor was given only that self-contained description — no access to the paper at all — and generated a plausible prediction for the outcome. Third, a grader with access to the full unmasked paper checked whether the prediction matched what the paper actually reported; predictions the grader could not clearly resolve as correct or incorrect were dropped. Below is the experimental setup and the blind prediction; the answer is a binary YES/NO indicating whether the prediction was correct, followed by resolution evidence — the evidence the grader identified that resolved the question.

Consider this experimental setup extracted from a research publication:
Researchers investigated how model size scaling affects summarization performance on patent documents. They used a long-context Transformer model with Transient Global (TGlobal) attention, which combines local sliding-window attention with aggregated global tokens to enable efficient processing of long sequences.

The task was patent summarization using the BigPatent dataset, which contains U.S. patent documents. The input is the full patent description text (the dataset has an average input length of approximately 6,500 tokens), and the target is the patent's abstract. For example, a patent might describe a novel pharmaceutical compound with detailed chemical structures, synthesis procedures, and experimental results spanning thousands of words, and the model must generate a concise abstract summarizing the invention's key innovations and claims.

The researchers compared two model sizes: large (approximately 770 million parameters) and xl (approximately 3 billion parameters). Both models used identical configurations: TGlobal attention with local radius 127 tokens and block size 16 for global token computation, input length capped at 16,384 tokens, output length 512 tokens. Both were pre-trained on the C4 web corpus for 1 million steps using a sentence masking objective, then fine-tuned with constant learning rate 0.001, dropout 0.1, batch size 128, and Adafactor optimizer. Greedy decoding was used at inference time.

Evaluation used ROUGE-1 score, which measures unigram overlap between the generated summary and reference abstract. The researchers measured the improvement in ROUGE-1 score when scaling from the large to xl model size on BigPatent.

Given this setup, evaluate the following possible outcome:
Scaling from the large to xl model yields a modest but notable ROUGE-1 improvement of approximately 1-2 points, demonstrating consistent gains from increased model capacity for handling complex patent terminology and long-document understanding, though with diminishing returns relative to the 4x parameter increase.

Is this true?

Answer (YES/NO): NO